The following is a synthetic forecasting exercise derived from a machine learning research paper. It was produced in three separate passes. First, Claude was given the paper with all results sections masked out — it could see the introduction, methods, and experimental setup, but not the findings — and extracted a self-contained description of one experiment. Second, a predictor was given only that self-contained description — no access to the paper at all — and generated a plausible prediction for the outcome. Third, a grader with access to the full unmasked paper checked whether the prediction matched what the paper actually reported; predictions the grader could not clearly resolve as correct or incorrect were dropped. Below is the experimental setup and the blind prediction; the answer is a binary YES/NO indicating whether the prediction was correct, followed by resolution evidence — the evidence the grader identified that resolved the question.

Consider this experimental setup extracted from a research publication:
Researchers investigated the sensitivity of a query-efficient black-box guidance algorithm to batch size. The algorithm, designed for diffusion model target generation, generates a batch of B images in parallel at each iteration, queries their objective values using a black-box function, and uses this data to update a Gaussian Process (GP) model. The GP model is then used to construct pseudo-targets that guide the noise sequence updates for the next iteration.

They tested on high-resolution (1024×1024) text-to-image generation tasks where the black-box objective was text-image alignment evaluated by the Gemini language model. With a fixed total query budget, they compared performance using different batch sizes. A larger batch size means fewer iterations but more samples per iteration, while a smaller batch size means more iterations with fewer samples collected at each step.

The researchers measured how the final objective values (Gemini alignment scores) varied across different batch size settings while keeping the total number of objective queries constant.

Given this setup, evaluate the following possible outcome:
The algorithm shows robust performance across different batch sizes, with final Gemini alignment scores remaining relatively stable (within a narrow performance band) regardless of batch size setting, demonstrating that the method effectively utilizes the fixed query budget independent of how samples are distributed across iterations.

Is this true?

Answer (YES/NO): YES